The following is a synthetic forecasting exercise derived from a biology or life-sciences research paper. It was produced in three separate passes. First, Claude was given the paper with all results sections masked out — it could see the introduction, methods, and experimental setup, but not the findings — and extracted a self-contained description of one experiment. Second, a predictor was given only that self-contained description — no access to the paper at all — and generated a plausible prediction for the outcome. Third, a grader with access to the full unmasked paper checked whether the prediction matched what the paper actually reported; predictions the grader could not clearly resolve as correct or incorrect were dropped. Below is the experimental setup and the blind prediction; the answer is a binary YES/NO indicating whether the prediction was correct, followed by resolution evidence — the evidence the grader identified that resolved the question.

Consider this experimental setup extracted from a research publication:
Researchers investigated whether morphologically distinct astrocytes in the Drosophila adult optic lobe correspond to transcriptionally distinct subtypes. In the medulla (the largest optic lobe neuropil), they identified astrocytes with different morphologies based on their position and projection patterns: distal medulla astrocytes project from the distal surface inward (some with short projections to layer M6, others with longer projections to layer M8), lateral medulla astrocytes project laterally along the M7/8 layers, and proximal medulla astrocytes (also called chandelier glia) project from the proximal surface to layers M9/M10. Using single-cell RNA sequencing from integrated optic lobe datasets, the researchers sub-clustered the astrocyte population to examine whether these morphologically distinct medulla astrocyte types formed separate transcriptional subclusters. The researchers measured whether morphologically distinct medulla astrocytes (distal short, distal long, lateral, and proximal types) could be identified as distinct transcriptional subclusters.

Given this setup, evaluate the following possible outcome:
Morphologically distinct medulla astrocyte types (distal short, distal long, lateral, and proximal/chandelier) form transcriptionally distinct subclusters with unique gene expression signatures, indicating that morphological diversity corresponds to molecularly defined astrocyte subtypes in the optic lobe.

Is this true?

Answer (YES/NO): NO